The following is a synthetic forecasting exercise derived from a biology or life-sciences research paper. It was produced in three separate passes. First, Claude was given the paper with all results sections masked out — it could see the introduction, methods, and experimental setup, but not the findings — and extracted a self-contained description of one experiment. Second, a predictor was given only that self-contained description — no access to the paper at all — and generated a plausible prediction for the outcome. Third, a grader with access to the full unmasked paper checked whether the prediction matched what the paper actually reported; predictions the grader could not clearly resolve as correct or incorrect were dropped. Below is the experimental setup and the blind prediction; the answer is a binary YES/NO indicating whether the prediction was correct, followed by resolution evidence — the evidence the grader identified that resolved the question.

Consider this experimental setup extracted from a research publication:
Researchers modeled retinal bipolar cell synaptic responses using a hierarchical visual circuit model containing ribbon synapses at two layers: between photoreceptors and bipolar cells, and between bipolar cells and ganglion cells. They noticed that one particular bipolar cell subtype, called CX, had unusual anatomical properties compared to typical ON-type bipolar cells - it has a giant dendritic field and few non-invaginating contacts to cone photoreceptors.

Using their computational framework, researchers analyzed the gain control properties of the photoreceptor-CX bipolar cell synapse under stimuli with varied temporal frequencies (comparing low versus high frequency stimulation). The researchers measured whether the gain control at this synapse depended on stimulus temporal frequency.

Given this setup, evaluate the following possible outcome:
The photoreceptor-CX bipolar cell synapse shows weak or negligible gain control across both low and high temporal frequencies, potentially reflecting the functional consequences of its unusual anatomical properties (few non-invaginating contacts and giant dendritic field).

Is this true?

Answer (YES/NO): NO